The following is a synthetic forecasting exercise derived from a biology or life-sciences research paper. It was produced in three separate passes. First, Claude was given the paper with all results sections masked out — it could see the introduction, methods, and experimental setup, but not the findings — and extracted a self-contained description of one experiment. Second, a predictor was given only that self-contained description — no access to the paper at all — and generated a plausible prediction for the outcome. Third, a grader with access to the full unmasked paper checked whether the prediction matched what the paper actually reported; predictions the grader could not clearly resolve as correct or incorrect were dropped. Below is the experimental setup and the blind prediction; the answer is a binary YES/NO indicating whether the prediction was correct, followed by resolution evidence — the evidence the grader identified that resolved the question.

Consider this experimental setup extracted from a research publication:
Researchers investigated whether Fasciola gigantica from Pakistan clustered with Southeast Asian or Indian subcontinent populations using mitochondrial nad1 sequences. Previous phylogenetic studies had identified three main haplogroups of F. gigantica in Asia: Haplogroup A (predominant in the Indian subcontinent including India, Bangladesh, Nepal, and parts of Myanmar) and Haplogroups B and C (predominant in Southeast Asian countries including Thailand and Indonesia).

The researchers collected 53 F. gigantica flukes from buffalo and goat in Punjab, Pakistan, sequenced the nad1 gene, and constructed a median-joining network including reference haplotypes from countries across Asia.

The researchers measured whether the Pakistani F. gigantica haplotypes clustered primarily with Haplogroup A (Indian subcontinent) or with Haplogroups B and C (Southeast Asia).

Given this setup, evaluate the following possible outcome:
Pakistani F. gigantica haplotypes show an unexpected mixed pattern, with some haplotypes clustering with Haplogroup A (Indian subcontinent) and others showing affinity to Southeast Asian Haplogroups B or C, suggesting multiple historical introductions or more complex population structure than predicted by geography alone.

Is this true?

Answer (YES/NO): NO